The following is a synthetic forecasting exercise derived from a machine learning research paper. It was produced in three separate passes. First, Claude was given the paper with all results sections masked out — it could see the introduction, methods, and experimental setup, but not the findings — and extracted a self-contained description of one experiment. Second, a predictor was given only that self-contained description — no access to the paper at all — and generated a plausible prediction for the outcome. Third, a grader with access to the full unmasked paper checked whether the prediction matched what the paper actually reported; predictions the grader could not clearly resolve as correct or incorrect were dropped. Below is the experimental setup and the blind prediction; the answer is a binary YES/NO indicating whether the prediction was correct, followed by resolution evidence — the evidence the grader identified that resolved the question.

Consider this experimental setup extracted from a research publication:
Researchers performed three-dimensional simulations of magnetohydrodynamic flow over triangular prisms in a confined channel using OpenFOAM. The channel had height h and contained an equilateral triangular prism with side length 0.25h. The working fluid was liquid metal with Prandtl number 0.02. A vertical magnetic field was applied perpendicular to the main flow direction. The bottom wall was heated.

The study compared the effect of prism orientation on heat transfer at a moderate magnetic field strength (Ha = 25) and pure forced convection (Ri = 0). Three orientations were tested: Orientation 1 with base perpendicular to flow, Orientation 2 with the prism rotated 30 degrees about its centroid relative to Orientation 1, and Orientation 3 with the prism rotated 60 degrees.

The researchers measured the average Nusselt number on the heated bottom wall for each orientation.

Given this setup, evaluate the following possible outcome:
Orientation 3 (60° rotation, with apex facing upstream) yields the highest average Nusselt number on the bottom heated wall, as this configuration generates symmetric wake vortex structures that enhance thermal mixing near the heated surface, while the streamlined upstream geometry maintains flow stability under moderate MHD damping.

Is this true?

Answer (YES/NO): YES